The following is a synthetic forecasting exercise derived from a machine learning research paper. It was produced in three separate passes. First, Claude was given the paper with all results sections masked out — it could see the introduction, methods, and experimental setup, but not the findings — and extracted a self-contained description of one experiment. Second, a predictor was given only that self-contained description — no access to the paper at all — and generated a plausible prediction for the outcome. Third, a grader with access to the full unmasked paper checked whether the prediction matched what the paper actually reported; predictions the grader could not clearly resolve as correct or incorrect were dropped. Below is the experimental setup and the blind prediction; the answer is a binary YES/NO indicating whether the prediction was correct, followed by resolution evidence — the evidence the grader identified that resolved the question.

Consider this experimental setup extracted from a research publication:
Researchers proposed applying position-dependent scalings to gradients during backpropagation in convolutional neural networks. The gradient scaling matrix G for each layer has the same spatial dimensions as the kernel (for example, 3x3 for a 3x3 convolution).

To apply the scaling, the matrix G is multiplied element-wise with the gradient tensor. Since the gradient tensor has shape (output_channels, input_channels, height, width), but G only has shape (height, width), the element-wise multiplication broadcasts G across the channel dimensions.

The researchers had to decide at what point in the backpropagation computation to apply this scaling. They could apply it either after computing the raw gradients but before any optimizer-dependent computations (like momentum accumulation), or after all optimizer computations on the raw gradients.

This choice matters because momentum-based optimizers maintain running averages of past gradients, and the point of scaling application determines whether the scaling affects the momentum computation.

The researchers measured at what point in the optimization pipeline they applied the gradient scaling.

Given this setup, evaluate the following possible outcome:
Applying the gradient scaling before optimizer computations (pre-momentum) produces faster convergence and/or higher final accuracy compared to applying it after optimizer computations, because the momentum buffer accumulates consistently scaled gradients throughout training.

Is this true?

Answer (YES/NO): NO